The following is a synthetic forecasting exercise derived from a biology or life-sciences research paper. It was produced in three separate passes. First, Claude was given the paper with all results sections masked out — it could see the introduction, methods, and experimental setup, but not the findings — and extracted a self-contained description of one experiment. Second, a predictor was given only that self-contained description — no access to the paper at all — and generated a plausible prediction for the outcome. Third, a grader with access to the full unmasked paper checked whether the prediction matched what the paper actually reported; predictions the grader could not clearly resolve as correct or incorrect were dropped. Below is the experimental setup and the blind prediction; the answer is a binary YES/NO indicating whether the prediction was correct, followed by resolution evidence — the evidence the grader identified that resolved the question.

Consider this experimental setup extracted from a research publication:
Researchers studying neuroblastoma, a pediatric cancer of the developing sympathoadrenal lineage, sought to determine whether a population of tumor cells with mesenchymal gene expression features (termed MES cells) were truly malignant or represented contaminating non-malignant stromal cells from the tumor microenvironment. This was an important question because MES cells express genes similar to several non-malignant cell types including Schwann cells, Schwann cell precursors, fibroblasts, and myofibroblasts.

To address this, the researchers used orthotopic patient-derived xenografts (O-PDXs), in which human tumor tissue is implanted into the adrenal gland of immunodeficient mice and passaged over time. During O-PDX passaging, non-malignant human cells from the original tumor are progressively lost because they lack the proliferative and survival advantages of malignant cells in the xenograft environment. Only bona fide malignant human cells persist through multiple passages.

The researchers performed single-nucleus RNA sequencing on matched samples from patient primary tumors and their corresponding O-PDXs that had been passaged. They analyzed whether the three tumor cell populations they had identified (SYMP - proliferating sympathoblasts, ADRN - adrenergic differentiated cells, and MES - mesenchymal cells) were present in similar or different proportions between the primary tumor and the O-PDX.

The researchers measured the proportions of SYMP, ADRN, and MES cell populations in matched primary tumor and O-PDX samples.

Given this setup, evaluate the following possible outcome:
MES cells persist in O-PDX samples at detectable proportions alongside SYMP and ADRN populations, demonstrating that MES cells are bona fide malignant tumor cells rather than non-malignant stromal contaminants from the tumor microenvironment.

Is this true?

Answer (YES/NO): YES